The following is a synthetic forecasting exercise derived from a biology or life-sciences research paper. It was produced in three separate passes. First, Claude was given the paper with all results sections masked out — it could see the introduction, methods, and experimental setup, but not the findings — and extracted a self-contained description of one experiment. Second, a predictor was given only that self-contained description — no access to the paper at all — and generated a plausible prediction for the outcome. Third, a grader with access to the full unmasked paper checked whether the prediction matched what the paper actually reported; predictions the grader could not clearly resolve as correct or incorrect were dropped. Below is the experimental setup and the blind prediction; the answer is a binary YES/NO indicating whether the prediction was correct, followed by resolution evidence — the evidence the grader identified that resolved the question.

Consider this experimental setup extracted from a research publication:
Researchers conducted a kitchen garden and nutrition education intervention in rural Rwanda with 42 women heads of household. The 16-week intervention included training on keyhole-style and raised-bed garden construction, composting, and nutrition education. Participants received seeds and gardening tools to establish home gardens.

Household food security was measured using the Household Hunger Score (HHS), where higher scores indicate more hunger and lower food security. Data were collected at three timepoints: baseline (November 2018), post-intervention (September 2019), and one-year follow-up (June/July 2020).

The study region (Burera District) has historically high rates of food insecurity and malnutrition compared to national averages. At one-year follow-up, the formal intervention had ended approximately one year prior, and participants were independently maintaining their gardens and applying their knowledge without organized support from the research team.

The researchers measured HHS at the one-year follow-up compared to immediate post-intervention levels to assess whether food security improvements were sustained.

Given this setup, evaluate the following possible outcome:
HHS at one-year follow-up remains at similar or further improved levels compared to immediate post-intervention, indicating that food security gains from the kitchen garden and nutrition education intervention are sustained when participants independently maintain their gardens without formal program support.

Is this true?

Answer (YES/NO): NO